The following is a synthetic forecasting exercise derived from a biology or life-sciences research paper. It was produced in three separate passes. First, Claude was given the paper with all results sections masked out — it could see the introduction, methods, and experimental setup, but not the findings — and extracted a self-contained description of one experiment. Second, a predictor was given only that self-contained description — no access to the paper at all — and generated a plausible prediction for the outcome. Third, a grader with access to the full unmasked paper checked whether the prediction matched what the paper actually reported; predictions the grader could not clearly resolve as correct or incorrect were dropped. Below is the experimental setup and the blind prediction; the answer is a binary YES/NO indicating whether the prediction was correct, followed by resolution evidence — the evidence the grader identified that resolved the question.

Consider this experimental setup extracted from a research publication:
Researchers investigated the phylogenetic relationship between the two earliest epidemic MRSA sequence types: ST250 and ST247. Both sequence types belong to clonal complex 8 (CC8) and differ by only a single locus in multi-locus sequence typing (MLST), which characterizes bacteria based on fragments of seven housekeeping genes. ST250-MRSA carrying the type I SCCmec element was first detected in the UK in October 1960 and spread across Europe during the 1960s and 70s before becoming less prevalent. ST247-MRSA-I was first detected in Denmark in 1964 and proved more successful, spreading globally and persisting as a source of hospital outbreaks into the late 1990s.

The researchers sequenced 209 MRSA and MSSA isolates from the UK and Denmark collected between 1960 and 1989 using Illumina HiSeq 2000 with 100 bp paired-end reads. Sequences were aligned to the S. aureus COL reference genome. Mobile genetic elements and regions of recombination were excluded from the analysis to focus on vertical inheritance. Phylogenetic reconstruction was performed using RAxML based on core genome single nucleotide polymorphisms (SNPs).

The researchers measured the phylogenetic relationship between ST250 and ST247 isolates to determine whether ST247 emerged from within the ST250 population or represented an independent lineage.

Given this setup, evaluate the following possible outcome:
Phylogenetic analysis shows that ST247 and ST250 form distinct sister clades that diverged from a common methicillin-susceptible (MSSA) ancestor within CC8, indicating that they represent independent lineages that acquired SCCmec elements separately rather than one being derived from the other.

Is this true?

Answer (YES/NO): NO